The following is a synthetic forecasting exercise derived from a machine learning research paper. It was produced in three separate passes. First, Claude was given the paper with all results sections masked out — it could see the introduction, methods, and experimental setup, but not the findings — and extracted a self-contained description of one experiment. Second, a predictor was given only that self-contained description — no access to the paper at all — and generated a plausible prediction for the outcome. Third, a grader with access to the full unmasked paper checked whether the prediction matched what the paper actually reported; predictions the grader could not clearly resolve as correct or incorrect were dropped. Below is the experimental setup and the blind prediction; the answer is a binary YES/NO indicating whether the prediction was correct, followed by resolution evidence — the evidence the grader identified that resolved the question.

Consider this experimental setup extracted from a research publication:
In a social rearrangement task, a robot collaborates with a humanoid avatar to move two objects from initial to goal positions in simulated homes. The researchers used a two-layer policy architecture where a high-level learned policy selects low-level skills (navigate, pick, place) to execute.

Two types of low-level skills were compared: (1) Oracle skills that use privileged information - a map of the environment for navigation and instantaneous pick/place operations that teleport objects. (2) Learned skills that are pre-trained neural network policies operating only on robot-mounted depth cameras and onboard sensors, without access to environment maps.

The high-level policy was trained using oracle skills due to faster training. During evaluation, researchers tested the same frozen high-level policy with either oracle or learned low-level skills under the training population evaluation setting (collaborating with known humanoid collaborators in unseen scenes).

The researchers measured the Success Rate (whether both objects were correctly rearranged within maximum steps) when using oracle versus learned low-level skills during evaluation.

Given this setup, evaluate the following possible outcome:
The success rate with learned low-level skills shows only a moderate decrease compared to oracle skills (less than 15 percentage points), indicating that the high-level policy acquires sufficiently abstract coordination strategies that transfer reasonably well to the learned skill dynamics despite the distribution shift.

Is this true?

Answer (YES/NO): NO